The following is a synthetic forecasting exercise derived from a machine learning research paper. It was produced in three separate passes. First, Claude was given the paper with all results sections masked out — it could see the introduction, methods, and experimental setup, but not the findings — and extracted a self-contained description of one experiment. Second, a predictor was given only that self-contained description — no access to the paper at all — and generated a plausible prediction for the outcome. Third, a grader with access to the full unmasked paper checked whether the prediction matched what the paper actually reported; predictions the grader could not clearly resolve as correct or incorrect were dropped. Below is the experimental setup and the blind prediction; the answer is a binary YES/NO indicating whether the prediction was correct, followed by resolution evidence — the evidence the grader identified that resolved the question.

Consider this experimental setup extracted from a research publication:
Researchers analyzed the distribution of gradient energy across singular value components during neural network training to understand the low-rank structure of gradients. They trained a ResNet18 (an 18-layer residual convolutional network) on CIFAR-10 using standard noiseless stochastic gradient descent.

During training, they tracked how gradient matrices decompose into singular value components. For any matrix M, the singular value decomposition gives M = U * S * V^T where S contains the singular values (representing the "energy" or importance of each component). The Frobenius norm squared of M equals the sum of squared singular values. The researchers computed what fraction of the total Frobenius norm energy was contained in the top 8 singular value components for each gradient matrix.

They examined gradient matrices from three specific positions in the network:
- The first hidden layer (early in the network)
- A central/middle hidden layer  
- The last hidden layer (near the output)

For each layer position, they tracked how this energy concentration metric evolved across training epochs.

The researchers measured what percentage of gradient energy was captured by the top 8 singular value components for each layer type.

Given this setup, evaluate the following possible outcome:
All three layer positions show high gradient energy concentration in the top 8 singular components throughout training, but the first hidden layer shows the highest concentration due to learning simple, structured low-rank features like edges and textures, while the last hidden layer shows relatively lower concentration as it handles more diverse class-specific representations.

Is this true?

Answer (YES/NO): NO